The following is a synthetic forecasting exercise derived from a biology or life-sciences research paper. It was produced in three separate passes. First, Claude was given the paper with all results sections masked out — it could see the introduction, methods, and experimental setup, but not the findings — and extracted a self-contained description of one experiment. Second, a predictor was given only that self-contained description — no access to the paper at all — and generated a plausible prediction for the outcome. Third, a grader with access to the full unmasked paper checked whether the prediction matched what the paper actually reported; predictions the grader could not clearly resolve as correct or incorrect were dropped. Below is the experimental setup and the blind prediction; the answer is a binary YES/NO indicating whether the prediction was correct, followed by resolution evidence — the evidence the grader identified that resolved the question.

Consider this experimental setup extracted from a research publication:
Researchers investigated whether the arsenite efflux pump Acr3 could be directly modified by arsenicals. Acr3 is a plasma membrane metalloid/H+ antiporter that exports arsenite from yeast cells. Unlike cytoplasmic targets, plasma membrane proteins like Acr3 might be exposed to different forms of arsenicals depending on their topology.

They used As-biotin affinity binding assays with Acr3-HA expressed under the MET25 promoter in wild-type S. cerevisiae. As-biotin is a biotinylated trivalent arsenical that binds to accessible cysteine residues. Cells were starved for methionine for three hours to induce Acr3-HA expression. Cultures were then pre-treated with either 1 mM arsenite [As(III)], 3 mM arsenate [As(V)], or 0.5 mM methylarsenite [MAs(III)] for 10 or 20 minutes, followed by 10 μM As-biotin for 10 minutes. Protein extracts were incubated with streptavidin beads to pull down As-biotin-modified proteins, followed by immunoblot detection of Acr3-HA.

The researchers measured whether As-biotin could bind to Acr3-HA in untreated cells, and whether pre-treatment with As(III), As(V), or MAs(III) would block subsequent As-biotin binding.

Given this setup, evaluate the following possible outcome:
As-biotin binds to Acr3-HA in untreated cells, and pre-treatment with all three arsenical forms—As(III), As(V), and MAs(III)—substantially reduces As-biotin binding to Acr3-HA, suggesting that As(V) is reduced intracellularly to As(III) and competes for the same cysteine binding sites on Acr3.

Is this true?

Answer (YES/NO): NO